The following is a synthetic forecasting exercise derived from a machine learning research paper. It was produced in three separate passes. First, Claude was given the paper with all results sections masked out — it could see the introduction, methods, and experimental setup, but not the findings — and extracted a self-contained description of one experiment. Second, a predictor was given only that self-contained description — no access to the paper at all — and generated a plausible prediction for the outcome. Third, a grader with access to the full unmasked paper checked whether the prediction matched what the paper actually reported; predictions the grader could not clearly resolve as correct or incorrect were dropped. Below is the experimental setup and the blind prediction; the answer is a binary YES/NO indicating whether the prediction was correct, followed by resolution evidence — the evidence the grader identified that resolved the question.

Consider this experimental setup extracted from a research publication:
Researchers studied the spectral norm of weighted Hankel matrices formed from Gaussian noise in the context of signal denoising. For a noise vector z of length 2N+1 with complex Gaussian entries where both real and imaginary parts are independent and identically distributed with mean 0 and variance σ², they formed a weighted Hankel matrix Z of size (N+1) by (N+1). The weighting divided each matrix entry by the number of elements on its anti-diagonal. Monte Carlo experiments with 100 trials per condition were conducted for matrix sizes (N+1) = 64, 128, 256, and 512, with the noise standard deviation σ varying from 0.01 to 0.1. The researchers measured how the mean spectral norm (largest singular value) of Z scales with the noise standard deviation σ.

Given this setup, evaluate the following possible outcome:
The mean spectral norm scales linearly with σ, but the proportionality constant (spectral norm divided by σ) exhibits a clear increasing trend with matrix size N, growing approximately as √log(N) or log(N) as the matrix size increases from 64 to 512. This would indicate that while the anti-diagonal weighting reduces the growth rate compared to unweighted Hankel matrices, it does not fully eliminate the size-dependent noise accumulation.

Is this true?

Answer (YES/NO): NO